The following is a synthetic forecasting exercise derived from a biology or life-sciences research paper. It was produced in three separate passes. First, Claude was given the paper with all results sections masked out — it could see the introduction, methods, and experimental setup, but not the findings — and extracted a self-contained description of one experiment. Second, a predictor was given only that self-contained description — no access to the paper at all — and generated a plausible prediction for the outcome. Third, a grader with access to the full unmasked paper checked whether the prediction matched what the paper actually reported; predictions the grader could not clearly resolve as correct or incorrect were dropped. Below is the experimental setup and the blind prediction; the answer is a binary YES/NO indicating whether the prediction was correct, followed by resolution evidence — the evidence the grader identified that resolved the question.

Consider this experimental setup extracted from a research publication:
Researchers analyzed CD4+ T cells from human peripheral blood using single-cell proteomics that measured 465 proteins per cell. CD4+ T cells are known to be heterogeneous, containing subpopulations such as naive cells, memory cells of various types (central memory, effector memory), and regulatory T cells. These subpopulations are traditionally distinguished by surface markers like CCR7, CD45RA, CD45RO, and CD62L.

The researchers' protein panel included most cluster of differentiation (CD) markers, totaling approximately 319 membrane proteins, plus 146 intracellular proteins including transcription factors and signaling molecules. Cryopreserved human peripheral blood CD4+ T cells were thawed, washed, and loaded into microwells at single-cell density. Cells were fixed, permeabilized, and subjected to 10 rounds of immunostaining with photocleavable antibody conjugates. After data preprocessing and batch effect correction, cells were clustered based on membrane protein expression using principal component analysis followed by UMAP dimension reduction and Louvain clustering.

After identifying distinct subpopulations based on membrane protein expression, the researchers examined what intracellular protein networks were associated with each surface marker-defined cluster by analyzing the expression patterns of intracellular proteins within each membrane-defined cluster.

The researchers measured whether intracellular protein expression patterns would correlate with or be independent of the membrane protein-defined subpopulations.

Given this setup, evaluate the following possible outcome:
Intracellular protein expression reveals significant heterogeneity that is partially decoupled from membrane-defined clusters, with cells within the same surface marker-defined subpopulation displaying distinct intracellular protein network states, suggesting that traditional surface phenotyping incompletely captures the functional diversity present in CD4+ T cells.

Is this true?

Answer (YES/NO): NO